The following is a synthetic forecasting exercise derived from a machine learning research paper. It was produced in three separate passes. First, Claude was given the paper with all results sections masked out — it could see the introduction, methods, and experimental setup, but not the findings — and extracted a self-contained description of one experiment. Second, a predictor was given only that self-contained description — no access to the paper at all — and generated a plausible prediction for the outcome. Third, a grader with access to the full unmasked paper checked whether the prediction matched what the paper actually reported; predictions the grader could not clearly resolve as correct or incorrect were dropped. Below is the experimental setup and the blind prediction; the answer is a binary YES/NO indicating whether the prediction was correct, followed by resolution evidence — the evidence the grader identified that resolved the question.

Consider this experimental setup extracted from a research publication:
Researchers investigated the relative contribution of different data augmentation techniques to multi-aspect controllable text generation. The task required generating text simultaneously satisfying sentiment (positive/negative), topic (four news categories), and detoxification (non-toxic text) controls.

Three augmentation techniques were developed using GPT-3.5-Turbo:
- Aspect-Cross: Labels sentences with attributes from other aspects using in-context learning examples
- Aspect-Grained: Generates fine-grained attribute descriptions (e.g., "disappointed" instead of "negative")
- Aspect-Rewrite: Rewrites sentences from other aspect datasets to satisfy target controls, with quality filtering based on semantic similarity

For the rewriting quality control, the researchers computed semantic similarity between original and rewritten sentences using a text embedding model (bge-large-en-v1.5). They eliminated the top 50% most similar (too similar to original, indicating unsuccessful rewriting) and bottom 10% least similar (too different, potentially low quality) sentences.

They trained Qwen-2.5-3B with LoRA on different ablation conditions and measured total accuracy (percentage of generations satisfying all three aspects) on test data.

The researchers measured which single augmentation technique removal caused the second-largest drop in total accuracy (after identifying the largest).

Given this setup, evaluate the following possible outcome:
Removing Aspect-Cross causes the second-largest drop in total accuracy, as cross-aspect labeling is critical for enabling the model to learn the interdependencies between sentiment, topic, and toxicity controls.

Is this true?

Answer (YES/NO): NO